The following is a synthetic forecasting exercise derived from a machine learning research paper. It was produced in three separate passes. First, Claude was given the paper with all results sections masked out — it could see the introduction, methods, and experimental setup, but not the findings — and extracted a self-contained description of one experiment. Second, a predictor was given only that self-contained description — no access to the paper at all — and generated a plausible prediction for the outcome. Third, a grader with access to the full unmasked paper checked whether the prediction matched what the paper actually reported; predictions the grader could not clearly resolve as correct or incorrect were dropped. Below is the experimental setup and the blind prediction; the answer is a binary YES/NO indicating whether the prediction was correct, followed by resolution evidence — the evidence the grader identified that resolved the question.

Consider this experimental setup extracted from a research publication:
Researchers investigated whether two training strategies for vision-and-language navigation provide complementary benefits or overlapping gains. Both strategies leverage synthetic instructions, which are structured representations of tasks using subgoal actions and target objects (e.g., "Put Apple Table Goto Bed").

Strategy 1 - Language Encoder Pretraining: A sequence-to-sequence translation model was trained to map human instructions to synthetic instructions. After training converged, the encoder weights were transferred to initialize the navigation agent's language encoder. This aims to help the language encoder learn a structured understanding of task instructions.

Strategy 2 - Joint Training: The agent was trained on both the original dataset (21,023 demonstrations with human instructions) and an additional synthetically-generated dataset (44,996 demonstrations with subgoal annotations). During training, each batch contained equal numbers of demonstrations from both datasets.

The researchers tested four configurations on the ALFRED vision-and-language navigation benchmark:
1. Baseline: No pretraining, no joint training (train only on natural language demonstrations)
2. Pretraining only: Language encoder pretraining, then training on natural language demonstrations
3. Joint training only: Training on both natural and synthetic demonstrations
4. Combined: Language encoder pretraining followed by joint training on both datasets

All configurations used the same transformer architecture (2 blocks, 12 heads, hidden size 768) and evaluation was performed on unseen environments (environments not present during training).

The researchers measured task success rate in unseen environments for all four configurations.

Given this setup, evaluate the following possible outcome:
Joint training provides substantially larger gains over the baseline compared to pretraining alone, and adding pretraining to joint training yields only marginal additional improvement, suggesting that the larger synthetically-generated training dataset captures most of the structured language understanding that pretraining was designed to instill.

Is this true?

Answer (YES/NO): NO